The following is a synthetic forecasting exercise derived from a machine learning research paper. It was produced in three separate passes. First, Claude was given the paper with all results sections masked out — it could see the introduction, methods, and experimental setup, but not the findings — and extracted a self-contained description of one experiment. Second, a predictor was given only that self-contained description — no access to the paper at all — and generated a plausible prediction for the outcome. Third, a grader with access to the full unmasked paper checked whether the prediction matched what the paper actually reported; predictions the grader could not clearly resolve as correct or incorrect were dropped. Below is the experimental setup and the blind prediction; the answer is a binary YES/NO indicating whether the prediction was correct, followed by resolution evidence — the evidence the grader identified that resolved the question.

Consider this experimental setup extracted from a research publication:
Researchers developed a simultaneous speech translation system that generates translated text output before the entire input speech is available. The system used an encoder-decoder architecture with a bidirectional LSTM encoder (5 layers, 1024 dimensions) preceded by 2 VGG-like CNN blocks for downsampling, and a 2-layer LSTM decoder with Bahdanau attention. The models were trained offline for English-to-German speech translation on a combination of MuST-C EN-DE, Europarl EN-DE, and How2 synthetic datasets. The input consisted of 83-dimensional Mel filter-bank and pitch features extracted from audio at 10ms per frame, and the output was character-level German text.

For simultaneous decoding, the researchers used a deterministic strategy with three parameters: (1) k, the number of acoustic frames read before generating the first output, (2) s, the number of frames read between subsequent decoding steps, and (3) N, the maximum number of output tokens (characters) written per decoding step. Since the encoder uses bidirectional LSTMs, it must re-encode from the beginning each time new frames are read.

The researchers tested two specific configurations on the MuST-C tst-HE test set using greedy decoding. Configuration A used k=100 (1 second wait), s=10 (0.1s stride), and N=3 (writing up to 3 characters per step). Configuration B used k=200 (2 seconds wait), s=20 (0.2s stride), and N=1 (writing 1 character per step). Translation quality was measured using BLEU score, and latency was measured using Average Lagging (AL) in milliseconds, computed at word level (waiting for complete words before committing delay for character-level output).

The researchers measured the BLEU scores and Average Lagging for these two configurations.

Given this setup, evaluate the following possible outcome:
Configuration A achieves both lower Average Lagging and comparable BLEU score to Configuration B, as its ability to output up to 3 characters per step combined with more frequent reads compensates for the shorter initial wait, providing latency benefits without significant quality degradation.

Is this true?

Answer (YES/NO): NO